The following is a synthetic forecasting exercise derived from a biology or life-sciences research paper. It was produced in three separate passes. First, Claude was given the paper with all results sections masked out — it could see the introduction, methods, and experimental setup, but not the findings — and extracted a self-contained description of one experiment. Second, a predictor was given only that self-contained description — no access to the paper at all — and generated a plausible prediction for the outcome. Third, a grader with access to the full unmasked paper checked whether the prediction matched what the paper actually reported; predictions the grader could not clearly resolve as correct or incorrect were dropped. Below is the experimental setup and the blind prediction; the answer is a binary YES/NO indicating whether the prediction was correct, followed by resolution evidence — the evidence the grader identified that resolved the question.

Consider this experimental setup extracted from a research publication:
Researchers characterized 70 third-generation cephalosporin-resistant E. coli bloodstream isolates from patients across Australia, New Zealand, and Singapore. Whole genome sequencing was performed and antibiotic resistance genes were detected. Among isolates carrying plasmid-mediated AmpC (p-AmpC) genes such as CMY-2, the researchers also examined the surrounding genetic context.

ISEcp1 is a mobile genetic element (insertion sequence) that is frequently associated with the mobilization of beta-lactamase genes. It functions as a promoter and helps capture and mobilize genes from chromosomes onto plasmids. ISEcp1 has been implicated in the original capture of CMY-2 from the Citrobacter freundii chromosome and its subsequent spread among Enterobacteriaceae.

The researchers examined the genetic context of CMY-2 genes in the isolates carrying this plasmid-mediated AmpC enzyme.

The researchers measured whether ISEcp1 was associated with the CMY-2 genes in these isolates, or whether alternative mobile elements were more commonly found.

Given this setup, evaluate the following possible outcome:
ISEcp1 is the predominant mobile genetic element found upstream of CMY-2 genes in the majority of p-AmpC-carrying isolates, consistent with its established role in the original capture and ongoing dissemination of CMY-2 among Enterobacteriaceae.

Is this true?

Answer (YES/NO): YES